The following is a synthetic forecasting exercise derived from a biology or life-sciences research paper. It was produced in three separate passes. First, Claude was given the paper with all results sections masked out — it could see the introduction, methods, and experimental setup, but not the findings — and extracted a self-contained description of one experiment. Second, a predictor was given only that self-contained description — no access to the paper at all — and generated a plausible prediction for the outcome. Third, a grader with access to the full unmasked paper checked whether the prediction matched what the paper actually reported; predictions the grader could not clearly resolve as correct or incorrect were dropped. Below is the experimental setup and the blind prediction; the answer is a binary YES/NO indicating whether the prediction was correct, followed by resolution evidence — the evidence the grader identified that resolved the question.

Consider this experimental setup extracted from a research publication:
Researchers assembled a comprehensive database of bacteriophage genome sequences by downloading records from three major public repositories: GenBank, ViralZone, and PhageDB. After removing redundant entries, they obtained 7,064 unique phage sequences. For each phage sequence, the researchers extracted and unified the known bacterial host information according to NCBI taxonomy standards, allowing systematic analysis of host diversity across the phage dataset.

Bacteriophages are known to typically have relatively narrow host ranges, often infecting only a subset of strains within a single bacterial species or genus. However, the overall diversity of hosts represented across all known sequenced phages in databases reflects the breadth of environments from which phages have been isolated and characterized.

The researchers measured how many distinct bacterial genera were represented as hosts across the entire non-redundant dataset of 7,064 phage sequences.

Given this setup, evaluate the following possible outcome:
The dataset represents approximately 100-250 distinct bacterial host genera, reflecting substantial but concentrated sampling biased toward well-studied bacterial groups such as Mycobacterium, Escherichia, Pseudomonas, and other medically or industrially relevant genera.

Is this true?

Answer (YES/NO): YES